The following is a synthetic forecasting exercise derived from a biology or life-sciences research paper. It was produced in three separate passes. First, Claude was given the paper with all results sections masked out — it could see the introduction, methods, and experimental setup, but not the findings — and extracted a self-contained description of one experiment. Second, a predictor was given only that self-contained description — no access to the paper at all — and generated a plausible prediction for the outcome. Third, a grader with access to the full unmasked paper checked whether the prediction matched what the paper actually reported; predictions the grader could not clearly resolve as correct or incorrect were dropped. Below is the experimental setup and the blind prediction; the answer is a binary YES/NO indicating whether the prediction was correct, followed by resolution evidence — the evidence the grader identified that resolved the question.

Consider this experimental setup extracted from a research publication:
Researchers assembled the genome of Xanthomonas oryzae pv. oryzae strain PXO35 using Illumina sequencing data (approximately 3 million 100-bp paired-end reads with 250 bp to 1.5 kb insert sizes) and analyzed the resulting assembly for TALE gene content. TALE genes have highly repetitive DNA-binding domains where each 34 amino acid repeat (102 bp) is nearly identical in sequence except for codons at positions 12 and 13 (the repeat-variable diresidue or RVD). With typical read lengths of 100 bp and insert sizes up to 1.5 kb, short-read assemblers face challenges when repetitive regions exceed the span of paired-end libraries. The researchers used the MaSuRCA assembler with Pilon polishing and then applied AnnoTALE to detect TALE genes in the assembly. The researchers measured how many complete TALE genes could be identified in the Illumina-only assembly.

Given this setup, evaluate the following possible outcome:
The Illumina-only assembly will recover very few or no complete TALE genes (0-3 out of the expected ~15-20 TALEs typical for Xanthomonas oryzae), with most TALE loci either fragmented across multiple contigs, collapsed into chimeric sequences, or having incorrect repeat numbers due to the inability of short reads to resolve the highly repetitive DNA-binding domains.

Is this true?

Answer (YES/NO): YES